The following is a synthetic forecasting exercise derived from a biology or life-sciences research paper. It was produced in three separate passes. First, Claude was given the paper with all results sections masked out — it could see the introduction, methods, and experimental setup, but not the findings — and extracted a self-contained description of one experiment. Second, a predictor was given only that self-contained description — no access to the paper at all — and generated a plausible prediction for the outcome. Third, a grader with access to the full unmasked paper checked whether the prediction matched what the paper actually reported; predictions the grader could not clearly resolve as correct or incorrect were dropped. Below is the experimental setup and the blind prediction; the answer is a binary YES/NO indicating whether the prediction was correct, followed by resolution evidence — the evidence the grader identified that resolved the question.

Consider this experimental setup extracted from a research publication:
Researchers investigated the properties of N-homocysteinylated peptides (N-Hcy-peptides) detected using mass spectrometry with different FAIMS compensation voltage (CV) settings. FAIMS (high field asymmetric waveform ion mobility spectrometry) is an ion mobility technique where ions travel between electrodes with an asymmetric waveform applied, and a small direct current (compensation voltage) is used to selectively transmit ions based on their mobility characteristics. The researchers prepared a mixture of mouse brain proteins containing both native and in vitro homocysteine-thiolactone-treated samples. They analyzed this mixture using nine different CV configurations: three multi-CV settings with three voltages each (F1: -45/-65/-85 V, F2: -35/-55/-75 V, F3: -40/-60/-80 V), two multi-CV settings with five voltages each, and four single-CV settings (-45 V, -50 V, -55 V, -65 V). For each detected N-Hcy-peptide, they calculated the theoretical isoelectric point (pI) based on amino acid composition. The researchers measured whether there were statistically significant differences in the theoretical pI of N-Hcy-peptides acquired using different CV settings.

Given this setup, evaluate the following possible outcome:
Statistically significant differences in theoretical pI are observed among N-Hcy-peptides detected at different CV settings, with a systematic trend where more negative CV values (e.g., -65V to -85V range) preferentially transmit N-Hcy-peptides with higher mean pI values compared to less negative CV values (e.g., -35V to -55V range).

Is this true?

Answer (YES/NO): NO